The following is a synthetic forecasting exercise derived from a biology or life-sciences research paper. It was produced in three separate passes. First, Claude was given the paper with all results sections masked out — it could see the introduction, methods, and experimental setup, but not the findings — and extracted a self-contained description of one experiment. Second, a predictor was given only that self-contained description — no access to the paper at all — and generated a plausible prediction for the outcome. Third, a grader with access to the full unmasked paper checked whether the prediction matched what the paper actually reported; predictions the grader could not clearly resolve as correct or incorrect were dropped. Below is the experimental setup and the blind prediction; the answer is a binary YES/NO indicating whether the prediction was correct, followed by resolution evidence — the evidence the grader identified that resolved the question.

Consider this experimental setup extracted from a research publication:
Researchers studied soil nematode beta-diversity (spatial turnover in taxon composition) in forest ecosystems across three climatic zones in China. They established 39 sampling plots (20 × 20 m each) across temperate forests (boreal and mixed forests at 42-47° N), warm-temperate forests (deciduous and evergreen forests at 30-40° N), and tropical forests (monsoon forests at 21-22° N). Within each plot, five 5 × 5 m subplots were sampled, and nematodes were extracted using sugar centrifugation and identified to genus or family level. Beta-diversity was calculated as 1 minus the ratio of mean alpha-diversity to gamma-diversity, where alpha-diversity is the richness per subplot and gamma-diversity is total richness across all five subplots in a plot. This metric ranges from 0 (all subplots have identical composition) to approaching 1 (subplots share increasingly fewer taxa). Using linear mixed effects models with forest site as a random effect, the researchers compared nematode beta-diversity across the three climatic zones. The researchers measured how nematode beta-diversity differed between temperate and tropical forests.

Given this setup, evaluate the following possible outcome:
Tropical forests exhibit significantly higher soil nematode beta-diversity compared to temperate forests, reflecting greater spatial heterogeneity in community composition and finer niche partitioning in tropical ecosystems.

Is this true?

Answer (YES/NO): NO